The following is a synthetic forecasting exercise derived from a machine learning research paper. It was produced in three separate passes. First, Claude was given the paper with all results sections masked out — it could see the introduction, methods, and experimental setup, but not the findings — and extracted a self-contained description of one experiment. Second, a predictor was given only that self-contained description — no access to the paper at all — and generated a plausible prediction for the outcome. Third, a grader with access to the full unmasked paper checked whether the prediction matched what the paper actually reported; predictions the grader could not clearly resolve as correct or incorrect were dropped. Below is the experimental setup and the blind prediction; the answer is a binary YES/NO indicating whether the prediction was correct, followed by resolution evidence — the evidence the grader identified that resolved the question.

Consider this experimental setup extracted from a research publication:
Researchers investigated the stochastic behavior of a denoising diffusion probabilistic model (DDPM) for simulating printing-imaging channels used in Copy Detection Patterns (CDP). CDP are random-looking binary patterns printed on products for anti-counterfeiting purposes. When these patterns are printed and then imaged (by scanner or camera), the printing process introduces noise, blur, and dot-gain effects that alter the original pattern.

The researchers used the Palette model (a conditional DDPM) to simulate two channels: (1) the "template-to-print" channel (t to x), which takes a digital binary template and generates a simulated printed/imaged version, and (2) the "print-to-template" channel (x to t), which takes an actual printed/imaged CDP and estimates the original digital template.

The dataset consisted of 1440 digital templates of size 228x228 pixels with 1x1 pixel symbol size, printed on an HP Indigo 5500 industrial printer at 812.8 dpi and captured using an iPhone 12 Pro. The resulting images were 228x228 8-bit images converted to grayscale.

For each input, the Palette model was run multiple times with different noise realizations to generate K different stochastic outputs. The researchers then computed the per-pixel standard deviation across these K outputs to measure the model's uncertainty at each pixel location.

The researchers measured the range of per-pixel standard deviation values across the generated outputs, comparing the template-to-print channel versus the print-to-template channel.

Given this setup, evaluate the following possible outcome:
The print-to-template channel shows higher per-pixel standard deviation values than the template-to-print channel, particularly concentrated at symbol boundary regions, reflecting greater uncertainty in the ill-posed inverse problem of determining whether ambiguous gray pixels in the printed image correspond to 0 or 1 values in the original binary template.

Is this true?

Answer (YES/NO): YES